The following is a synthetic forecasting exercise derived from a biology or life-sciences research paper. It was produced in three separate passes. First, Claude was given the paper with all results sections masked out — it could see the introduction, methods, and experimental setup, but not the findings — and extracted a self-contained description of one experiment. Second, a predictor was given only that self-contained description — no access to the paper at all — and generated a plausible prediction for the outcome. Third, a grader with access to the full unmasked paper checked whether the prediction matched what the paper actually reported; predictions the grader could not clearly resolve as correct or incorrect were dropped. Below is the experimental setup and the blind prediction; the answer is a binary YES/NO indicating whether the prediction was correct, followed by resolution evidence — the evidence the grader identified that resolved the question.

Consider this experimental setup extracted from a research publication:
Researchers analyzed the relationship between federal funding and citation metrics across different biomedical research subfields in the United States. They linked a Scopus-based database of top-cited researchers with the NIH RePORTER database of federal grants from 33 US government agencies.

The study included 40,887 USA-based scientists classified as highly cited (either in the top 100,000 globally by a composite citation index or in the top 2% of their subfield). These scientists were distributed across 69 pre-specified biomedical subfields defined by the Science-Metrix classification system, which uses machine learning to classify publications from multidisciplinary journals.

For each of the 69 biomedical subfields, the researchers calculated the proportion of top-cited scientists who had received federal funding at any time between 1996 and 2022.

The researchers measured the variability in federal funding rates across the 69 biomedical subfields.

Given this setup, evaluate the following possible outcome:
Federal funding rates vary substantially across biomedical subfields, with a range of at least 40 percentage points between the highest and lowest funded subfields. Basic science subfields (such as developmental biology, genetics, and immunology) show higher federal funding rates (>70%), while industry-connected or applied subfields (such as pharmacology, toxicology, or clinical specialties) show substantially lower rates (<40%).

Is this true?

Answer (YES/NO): NO